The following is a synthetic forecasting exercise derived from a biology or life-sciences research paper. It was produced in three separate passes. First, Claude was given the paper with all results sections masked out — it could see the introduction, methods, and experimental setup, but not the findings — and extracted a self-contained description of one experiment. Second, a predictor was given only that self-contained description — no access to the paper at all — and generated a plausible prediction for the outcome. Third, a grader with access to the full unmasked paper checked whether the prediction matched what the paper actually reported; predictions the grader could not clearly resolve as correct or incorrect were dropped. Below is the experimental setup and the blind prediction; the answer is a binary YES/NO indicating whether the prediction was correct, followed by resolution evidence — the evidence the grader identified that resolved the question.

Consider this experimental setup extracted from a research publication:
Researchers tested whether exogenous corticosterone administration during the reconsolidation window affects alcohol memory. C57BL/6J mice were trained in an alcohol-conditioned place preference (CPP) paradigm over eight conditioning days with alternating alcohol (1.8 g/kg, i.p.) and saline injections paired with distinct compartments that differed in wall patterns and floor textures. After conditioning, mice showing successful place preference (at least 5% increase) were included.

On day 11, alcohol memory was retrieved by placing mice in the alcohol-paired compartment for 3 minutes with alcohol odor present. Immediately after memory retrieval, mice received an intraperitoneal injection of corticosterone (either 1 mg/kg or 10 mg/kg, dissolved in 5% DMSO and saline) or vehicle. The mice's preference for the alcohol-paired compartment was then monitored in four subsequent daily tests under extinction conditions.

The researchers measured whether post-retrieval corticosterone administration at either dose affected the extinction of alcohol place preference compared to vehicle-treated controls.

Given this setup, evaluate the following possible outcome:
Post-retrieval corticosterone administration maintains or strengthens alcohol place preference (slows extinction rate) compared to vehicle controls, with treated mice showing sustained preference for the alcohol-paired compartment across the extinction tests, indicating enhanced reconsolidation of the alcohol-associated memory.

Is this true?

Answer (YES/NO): NO